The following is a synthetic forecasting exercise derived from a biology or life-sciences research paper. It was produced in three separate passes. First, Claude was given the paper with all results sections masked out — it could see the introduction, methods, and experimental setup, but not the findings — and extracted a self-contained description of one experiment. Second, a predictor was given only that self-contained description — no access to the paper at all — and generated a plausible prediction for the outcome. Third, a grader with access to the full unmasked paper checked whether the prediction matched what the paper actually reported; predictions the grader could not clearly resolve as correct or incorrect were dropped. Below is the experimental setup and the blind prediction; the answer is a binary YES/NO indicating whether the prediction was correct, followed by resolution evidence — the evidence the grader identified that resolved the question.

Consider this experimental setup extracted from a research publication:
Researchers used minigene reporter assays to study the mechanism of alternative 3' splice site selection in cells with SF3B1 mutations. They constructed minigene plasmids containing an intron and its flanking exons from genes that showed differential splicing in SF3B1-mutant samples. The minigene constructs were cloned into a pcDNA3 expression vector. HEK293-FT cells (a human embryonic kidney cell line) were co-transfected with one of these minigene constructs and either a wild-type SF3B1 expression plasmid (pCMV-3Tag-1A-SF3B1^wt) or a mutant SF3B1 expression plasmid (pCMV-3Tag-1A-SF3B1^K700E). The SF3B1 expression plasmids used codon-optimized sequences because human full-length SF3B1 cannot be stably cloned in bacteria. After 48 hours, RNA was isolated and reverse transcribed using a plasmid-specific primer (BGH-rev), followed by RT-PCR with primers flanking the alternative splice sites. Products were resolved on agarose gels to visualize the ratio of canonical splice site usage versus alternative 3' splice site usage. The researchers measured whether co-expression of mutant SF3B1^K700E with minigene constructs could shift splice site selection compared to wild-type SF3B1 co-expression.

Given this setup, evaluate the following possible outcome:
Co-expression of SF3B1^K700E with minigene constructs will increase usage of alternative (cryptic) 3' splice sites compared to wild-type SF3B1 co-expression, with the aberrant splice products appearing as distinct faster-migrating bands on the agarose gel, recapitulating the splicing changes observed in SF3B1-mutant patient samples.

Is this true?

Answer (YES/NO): NO